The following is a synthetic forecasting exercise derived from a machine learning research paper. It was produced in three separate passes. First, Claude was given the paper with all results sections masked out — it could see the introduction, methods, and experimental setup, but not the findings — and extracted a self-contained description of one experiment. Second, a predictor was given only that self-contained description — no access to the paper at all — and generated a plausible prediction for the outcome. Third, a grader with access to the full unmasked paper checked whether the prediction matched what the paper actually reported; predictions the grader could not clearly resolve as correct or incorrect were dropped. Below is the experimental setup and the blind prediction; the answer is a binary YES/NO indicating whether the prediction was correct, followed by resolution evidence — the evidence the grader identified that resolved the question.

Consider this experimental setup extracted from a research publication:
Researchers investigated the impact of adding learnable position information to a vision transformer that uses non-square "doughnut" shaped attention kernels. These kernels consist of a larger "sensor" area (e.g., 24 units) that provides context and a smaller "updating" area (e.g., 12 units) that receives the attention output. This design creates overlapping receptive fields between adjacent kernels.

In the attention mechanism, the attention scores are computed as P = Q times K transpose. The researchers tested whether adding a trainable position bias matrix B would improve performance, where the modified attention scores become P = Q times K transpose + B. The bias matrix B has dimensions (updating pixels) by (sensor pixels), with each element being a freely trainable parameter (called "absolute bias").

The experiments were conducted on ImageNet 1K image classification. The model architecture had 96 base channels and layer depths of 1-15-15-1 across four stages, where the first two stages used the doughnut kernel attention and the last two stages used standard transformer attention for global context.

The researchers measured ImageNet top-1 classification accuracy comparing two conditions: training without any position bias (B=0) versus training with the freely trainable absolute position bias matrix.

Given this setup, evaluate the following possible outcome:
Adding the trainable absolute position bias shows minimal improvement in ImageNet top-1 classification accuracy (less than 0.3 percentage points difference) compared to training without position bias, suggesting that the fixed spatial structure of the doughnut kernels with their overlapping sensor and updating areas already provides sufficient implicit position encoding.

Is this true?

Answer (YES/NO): NO